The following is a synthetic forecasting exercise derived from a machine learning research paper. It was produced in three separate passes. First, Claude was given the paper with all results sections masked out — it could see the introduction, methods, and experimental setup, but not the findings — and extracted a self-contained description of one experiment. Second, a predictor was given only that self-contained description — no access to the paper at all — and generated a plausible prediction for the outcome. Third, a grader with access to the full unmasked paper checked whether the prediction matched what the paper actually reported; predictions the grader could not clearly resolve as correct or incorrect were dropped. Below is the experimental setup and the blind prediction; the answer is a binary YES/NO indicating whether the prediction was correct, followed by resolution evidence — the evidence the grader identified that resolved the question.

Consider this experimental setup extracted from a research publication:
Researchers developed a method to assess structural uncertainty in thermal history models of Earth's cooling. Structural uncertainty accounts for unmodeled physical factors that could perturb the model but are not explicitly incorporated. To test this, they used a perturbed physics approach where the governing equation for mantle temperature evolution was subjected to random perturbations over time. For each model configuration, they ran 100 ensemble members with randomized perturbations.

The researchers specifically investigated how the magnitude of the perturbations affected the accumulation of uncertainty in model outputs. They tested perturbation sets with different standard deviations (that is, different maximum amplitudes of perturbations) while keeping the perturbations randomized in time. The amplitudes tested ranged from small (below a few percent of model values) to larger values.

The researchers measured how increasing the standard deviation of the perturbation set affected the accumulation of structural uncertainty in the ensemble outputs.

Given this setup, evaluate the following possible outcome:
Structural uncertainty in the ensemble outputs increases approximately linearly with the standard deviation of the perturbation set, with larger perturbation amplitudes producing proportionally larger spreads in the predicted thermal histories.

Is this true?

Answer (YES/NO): NO